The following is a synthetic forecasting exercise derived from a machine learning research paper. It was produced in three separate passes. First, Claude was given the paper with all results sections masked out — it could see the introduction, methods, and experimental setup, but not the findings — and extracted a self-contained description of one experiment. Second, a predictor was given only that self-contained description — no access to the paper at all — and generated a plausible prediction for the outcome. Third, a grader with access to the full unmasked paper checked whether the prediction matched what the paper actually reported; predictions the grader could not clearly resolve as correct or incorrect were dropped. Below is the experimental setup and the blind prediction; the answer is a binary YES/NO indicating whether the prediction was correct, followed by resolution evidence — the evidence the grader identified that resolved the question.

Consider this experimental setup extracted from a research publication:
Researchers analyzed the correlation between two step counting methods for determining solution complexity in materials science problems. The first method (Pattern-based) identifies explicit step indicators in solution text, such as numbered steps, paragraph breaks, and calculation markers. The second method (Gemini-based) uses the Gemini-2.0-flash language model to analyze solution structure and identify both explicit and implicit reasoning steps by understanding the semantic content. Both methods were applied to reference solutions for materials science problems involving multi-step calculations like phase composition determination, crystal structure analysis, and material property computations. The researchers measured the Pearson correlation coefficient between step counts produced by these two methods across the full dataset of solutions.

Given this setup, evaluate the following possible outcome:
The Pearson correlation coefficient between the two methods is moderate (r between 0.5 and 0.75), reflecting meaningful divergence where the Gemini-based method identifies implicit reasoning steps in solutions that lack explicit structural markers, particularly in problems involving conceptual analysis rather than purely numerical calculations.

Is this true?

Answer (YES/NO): YES